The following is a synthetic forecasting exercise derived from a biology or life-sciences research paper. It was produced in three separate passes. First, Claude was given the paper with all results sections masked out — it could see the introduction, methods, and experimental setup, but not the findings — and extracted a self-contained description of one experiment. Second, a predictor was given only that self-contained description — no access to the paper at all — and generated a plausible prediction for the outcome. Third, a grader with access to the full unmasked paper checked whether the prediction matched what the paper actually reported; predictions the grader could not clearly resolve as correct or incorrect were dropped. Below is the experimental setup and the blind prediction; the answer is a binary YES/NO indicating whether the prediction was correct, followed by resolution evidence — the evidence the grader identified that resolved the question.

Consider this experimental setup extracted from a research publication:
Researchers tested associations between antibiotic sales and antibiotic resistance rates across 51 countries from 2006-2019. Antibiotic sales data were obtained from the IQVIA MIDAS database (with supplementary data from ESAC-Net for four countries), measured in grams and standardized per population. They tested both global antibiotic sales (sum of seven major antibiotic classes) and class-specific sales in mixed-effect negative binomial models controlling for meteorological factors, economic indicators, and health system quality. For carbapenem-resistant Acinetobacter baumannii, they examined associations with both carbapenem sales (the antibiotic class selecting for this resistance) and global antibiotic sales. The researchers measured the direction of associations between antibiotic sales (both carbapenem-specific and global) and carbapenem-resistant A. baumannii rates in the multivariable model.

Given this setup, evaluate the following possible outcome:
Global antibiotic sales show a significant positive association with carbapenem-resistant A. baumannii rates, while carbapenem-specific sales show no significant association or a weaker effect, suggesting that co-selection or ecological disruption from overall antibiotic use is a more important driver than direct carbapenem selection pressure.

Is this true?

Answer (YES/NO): NO